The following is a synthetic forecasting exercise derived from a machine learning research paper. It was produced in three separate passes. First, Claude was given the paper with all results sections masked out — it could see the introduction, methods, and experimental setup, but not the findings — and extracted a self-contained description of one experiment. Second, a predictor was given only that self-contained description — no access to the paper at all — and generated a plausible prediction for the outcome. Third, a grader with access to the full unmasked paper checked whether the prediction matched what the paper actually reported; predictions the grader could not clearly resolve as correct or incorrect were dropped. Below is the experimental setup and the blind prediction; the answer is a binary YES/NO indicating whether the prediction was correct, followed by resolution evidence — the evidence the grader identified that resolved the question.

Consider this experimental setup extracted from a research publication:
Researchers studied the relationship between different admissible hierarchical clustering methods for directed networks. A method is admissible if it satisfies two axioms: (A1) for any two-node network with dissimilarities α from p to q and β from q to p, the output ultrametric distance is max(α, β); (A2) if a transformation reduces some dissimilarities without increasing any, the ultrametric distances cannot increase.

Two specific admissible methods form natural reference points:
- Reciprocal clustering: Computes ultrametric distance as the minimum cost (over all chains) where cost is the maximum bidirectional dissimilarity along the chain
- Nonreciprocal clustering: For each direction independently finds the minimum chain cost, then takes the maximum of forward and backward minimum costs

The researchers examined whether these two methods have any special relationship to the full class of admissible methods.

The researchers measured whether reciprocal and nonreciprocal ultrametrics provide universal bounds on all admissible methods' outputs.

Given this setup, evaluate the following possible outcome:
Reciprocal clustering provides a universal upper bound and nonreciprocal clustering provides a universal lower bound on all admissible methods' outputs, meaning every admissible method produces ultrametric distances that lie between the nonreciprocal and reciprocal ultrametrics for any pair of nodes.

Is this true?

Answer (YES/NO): YES